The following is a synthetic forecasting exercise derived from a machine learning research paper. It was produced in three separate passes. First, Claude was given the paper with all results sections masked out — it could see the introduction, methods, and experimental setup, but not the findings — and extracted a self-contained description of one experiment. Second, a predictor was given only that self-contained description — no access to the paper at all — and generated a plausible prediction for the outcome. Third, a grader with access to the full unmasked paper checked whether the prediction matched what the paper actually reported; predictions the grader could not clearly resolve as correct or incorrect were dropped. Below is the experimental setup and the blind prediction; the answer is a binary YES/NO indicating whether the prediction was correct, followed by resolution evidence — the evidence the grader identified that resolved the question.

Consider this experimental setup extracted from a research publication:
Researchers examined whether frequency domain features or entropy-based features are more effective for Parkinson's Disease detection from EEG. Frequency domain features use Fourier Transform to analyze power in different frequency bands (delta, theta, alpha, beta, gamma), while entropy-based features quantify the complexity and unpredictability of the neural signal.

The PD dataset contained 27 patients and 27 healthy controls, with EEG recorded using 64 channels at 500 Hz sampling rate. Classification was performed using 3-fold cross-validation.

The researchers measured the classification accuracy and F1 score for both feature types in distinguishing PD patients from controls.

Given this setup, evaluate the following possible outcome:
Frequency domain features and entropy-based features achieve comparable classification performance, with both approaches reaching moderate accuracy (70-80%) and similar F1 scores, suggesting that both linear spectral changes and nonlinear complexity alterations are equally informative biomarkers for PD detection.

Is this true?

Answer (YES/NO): NO